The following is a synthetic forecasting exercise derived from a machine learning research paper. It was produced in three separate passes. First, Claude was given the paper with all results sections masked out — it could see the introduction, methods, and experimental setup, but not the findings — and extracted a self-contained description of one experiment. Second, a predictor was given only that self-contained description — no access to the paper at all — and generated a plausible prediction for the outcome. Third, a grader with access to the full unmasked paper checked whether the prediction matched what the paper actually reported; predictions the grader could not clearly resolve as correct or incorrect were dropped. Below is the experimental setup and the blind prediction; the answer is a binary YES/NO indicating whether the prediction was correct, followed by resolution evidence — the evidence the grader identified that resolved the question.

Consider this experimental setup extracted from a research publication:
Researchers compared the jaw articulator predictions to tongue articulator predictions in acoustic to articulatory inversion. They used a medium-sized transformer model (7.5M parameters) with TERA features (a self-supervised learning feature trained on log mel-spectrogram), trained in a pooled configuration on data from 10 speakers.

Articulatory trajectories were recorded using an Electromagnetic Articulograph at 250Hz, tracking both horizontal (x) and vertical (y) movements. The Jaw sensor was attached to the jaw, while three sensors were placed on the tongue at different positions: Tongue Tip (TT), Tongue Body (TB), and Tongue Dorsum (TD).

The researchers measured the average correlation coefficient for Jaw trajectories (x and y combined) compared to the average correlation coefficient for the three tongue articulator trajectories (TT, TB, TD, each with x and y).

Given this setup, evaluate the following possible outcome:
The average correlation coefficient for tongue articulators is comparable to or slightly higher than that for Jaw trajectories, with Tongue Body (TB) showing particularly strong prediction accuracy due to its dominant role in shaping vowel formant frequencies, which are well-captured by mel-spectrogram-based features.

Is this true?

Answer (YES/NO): NO